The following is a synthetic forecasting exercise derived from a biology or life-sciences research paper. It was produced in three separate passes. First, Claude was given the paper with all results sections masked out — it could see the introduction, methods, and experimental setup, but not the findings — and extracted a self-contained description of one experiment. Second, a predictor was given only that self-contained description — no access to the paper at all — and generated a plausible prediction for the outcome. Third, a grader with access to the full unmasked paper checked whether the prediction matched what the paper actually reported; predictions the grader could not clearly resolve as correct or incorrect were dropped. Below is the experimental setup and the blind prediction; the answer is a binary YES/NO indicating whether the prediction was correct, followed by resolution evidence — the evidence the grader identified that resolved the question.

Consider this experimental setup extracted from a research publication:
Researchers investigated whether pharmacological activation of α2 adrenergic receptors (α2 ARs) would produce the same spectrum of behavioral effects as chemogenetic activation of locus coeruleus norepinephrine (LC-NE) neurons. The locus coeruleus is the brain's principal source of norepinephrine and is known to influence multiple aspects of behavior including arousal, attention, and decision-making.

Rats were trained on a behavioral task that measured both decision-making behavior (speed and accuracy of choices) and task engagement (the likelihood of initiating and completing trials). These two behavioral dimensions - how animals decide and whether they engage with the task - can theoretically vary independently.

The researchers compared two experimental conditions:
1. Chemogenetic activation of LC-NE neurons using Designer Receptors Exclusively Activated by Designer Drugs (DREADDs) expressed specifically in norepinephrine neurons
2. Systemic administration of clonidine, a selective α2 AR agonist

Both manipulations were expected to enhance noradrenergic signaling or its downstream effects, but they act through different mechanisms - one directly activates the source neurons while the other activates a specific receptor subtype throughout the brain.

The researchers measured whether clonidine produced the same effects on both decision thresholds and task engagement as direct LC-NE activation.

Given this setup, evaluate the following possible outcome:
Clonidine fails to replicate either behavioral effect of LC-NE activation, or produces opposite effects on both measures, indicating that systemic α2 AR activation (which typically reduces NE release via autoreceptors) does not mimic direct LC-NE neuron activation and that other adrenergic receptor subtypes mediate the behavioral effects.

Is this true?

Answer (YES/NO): NO